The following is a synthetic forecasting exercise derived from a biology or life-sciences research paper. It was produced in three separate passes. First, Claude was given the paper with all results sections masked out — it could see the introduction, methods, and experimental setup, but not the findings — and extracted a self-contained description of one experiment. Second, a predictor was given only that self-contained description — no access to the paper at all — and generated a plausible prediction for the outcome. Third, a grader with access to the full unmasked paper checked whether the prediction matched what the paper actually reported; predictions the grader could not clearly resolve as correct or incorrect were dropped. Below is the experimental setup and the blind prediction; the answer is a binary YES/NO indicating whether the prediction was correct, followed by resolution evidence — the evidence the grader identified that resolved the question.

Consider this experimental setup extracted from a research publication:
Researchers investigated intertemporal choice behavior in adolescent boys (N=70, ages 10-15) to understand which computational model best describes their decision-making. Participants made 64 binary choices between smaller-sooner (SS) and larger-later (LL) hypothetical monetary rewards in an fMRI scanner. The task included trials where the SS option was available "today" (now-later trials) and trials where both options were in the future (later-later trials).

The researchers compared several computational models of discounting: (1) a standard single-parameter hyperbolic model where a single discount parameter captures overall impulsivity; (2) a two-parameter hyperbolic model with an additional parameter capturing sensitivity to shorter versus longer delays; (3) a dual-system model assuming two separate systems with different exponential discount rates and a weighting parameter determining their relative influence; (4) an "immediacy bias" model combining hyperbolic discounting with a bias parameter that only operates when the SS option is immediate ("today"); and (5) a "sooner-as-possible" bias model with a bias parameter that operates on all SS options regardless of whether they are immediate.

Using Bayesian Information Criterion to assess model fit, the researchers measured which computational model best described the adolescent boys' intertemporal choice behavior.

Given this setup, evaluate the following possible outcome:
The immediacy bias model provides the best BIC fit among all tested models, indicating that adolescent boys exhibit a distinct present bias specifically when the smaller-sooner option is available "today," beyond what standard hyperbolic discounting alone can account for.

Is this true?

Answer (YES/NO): NO